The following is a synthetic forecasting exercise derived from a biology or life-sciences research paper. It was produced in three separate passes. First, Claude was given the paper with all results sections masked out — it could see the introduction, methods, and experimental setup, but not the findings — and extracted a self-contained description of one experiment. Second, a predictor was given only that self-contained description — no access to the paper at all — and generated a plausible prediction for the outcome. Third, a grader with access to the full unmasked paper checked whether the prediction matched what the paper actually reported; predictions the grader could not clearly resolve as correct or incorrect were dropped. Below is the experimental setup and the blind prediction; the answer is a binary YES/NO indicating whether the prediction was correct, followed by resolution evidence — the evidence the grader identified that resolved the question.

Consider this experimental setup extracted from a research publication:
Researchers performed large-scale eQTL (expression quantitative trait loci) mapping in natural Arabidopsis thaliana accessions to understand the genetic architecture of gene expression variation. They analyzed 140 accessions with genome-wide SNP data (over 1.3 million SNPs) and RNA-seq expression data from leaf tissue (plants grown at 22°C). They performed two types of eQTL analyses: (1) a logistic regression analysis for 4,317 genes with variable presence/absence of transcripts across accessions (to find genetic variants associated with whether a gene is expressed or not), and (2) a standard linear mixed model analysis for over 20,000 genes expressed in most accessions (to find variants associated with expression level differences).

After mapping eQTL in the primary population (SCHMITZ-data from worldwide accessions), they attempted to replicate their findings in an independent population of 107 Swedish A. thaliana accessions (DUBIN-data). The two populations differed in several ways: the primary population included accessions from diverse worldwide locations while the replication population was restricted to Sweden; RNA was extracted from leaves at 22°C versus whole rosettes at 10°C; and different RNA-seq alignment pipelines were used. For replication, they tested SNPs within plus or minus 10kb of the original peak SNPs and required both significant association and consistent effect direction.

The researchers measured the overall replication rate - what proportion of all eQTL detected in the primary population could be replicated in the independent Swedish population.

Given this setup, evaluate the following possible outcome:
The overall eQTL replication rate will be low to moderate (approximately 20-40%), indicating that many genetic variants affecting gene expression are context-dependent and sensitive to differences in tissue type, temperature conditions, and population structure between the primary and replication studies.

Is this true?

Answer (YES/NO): YES